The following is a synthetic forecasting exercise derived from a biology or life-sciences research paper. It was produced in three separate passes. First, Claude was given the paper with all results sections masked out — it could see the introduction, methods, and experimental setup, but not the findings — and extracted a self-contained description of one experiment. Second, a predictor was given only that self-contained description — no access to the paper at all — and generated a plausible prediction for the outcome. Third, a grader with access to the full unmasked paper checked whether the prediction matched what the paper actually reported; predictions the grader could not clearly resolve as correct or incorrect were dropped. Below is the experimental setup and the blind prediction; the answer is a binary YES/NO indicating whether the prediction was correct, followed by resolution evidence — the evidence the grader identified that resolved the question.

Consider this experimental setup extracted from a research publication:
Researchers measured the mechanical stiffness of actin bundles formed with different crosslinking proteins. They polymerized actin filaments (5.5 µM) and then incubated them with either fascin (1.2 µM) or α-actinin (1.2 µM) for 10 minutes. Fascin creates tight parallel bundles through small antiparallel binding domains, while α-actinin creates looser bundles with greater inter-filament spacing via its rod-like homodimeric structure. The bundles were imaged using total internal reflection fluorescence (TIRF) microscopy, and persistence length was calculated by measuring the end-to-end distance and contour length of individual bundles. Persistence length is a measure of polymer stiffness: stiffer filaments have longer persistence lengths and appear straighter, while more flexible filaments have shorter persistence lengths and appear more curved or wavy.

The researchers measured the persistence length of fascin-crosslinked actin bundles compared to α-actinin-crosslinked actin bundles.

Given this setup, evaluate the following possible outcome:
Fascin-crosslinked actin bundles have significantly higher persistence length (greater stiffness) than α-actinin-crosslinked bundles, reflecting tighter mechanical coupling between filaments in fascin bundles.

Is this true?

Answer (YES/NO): YES